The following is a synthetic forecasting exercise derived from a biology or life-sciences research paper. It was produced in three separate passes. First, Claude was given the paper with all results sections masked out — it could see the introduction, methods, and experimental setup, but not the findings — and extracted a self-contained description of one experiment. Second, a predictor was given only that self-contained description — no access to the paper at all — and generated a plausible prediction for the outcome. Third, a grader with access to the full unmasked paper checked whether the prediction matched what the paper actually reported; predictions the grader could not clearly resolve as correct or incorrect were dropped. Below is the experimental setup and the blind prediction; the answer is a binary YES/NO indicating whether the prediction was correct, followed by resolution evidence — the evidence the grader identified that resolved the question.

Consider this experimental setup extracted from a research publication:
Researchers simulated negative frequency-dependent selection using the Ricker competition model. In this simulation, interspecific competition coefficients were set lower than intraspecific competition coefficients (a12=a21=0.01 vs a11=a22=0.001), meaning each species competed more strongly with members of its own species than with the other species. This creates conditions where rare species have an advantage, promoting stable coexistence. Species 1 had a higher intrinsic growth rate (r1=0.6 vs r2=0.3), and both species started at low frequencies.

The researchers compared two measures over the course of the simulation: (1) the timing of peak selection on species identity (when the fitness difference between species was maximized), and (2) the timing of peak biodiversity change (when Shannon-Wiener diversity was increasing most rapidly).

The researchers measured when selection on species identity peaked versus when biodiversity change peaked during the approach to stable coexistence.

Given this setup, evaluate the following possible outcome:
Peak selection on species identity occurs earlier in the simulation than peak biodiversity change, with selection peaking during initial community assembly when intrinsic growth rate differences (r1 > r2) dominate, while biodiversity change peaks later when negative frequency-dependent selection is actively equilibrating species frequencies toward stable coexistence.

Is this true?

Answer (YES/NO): NO